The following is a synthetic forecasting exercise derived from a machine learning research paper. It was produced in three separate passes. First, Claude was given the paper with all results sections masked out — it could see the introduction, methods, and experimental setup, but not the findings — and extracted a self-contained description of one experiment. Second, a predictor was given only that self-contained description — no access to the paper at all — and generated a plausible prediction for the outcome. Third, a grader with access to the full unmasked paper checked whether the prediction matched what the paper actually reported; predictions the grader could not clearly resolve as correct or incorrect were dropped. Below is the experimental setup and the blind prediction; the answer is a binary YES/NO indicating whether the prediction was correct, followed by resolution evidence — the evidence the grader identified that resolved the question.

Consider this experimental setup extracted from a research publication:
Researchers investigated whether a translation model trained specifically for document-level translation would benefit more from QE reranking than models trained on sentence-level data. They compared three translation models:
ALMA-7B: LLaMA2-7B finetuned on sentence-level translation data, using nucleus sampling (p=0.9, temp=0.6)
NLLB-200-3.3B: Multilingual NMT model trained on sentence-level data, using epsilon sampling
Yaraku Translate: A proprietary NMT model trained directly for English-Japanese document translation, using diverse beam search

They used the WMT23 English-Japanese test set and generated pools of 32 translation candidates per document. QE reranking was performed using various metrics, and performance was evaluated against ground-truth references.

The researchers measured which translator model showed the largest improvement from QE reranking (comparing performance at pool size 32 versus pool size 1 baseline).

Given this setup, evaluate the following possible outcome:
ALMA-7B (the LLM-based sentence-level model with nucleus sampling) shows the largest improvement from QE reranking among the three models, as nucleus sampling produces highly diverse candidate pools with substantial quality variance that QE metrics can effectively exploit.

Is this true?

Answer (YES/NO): NO